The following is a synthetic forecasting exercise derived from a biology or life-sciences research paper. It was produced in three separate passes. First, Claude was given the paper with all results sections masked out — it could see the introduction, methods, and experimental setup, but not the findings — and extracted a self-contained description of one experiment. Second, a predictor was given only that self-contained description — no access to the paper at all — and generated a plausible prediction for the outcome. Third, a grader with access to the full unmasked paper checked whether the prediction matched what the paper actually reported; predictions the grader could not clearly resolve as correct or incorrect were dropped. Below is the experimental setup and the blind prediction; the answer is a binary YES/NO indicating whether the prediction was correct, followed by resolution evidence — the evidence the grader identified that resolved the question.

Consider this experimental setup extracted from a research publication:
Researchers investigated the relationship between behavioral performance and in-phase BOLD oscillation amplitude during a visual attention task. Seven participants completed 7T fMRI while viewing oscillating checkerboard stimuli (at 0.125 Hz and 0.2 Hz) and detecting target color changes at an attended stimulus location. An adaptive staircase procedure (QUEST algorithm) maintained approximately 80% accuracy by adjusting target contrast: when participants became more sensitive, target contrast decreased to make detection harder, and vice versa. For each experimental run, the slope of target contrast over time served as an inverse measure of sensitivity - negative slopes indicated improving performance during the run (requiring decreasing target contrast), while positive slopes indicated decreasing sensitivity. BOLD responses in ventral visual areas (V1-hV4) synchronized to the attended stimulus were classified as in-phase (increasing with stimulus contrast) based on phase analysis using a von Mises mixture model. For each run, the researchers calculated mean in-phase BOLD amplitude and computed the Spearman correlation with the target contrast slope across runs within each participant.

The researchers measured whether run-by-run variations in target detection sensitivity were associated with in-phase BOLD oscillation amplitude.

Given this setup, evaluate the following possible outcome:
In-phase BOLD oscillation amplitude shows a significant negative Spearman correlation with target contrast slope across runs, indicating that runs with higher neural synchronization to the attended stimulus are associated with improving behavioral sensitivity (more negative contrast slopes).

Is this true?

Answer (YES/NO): NO